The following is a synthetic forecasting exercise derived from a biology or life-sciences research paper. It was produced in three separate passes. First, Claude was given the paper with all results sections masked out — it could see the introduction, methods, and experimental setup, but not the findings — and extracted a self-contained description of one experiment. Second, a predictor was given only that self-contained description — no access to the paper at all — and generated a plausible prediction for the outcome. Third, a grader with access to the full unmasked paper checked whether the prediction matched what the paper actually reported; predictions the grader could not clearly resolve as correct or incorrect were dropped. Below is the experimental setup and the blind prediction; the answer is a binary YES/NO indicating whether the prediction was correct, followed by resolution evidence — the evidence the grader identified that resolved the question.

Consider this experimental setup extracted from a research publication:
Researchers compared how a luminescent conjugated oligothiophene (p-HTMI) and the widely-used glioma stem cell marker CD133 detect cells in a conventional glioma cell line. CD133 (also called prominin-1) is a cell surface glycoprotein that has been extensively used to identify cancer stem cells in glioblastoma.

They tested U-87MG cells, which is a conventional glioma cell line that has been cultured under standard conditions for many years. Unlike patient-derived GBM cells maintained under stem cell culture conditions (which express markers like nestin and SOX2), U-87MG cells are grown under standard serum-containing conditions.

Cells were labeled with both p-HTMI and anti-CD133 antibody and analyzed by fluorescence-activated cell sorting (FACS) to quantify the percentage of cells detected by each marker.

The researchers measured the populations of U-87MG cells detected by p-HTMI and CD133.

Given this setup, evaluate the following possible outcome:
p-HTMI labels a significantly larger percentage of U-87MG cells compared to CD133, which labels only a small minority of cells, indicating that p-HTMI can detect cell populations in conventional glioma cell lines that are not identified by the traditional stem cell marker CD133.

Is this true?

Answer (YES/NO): NO